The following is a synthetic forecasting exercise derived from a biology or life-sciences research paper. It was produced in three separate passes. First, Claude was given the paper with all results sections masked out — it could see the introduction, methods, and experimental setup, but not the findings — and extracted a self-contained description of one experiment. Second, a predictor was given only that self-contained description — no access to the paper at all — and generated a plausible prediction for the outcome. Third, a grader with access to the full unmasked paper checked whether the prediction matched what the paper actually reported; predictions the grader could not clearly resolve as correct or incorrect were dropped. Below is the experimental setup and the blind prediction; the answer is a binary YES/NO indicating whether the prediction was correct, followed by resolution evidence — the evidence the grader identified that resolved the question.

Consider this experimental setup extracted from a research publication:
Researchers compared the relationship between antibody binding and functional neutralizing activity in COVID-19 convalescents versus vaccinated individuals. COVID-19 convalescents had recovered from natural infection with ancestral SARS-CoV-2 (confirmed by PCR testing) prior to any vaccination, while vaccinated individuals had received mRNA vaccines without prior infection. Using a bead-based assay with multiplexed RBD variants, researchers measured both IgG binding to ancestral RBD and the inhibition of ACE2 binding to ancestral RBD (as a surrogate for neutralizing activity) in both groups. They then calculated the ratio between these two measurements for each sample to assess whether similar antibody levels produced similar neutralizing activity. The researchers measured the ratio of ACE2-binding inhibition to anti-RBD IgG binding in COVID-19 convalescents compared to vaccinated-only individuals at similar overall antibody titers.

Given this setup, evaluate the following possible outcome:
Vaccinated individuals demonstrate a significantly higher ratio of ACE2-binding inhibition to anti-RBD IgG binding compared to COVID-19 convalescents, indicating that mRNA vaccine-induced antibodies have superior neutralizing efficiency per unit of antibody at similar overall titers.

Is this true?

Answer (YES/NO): NO